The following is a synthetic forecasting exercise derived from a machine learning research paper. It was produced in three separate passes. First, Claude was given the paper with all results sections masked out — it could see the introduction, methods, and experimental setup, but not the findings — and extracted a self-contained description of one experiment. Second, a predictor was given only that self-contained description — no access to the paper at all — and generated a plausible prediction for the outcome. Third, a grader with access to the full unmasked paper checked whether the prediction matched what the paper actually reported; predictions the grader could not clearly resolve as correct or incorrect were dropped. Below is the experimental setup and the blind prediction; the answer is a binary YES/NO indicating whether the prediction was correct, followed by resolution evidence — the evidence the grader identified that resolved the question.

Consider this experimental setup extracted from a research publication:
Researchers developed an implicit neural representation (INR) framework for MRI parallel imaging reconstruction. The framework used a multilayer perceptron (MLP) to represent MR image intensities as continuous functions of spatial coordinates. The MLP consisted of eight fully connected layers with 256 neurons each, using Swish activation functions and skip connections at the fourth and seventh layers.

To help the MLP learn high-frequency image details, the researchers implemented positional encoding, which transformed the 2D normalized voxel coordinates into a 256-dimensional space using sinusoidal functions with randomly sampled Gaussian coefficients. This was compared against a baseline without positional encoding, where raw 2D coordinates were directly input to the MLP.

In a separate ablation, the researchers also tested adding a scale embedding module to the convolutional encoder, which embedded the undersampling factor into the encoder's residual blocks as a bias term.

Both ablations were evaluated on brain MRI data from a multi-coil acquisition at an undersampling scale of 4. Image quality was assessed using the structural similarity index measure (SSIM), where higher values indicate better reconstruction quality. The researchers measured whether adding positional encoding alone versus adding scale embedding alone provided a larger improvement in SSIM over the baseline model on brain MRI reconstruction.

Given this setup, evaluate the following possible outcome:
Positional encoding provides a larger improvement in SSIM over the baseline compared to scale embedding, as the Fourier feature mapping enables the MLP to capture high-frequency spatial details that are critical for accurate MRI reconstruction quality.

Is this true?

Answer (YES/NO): YES